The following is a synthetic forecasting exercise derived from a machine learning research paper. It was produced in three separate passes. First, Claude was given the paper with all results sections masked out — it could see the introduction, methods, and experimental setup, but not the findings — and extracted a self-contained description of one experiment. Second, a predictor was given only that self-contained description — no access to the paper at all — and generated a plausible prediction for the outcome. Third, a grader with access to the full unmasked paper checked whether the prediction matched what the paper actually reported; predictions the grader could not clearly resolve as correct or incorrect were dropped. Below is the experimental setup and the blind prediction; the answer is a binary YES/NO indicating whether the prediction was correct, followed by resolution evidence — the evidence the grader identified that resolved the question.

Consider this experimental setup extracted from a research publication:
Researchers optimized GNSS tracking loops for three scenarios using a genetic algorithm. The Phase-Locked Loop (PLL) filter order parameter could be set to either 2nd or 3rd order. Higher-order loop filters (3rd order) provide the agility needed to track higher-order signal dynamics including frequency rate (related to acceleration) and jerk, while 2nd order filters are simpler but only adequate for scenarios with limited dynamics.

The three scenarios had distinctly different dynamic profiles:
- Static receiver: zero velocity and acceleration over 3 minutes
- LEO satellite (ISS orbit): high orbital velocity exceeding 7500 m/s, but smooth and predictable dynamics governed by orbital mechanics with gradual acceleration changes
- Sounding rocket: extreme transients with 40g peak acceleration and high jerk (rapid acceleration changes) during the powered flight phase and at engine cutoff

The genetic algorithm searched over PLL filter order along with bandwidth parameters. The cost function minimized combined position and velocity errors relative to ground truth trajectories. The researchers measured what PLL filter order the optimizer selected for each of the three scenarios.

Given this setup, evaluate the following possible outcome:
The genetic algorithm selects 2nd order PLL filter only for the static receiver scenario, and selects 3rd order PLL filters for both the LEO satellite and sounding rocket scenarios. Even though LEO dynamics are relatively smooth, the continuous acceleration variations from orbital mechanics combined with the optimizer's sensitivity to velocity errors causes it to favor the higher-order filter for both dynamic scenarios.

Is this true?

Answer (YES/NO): YES